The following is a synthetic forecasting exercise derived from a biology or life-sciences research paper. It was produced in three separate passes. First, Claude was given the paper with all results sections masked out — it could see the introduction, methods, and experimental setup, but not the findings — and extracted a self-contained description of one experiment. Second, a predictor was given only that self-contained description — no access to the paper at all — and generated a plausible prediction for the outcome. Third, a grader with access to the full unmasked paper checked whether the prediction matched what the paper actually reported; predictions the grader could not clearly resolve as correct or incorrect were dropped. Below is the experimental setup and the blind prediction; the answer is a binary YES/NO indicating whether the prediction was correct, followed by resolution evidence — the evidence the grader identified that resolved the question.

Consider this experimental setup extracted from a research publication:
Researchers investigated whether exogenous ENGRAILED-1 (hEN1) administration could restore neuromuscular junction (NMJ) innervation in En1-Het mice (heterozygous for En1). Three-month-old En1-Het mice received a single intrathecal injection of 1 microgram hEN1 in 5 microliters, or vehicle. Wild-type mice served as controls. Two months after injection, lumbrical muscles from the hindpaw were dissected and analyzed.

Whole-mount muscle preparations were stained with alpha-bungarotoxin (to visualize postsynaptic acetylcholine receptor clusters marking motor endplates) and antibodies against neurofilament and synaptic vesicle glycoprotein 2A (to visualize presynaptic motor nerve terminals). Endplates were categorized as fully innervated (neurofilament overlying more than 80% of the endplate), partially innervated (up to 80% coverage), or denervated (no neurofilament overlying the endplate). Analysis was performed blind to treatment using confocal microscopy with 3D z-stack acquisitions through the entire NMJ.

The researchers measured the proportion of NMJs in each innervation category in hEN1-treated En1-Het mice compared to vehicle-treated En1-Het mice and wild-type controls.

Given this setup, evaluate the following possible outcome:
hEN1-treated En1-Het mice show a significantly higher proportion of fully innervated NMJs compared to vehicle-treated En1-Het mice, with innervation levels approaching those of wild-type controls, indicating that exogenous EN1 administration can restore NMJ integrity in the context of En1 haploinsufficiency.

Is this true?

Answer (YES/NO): YES